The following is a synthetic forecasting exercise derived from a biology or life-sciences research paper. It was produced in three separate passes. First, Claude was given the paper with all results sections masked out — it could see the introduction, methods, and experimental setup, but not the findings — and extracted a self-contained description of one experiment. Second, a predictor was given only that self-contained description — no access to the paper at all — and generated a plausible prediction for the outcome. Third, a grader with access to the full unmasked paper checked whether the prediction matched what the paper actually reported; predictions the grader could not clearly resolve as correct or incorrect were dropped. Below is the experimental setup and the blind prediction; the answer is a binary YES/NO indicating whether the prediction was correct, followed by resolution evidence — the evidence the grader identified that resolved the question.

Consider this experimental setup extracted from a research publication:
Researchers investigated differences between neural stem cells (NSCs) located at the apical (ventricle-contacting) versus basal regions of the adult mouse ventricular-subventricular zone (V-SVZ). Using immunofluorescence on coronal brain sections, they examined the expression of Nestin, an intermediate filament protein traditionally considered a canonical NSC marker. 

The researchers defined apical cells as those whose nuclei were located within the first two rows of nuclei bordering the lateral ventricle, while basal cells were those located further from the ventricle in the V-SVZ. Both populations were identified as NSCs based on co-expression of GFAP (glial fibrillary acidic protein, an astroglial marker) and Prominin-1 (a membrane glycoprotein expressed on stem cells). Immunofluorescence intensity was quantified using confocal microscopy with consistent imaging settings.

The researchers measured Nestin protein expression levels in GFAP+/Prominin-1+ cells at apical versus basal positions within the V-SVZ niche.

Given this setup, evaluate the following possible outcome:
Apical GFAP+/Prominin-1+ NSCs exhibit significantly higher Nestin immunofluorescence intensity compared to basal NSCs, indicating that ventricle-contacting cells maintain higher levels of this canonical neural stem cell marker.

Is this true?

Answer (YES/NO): YES